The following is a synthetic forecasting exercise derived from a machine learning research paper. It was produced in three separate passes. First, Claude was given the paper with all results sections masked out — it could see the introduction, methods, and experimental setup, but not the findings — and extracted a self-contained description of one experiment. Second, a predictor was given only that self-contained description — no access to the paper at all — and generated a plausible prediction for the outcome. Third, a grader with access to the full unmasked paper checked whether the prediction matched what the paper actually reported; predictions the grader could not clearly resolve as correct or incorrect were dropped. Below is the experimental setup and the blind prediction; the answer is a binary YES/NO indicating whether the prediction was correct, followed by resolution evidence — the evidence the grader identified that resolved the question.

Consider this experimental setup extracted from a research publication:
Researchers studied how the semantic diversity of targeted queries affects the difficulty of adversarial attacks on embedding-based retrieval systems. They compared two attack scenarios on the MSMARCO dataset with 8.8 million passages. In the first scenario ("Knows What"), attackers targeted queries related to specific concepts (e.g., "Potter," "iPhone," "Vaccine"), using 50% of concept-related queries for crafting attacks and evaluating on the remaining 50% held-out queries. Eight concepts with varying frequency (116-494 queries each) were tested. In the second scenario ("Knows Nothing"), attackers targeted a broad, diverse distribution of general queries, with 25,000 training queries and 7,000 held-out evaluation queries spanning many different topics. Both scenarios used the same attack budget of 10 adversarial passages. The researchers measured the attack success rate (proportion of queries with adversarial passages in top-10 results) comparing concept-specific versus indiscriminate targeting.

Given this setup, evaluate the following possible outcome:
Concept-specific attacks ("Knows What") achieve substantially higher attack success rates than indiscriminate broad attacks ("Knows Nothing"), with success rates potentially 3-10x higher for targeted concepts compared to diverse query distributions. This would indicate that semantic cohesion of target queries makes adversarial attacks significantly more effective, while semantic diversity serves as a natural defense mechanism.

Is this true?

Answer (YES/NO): YES